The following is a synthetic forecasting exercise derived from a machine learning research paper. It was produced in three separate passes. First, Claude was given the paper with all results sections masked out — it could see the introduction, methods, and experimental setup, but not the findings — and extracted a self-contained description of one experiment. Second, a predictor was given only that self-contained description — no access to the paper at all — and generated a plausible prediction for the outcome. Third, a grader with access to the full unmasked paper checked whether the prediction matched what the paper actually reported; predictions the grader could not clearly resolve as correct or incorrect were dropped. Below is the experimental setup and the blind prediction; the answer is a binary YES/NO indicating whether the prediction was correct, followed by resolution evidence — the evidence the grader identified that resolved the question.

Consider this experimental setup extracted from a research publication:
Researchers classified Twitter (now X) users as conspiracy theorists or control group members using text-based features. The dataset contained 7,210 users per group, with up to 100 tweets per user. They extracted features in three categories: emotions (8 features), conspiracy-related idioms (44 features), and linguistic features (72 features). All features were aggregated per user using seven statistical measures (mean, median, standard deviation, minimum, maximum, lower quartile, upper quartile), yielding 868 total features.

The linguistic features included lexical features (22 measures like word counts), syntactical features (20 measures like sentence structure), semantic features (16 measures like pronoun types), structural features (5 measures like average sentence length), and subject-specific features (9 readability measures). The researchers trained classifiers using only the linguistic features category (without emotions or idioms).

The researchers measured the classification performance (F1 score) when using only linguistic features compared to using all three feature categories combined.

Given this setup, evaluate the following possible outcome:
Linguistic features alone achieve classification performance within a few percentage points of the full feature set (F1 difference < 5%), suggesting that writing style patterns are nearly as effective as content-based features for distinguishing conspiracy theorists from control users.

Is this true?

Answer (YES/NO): YES